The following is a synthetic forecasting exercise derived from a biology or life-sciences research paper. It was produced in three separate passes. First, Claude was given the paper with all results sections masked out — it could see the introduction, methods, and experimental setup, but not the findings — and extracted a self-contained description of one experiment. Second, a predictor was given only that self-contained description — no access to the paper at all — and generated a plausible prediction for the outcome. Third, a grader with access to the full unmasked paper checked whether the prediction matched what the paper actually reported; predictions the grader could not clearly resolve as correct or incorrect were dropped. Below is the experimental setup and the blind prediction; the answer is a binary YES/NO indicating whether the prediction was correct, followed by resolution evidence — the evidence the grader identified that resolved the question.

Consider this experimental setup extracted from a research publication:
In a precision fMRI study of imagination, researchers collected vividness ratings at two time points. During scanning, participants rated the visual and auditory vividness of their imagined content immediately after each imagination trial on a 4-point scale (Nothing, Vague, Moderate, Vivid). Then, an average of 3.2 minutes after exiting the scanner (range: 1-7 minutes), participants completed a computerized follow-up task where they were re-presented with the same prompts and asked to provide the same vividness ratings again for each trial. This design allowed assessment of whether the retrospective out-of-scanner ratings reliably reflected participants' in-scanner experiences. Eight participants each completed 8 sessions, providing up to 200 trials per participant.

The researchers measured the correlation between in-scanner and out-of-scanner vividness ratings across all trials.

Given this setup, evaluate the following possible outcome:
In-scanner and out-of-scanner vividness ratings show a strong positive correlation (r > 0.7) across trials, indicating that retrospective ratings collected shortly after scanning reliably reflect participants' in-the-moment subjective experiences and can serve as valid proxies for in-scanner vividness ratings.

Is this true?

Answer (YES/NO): YES